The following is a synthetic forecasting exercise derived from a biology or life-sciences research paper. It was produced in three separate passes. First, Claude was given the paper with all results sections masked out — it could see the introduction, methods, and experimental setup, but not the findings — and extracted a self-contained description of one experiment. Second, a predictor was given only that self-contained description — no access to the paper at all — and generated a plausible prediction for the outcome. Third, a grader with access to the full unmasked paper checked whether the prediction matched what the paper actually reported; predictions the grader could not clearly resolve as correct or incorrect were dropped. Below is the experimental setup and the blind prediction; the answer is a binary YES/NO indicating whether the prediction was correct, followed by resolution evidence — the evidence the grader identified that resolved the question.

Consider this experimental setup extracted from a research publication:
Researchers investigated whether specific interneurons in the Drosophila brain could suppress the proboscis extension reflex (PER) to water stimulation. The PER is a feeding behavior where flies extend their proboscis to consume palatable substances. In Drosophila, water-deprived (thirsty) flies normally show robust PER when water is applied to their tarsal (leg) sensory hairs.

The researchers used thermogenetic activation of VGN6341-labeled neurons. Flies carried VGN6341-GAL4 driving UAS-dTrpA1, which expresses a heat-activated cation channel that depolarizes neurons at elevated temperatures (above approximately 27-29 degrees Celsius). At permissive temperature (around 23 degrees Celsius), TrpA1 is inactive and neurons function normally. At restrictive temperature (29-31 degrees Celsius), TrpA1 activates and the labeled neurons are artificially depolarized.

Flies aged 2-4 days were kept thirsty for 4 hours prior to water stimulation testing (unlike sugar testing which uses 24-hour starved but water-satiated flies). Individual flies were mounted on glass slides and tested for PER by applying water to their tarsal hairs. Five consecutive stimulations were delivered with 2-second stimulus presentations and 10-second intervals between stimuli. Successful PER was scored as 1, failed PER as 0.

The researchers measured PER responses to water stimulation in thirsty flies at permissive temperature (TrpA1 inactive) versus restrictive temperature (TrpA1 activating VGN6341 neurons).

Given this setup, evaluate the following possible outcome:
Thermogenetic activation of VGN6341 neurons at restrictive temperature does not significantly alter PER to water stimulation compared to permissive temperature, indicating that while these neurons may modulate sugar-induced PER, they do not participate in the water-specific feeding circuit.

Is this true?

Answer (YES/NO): NO